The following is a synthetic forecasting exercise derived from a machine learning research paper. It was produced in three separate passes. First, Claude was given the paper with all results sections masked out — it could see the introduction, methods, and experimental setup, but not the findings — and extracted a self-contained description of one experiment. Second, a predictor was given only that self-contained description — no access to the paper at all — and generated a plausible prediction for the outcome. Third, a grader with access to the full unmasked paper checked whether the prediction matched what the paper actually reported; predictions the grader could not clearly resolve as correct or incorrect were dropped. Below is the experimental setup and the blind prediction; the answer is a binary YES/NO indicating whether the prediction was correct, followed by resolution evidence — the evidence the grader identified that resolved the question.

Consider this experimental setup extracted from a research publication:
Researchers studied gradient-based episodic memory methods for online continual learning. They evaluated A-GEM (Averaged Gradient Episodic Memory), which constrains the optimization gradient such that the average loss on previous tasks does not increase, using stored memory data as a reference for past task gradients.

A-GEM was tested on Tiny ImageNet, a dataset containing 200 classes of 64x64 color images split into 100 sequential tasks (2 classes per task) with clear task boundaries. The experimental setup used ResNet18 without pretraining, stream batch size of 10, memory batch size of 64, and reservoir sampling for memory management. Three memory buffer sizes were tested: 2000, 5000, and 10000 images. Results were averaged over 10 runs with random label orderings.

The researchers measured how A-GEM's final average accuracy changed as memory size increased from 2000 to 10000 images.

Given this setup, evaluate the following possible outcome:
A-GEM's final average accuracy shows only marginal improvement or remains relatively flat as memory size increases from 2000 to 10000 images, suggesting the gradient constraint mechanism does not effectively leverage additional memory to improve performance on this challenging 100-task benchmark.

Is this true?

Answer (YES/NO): YES